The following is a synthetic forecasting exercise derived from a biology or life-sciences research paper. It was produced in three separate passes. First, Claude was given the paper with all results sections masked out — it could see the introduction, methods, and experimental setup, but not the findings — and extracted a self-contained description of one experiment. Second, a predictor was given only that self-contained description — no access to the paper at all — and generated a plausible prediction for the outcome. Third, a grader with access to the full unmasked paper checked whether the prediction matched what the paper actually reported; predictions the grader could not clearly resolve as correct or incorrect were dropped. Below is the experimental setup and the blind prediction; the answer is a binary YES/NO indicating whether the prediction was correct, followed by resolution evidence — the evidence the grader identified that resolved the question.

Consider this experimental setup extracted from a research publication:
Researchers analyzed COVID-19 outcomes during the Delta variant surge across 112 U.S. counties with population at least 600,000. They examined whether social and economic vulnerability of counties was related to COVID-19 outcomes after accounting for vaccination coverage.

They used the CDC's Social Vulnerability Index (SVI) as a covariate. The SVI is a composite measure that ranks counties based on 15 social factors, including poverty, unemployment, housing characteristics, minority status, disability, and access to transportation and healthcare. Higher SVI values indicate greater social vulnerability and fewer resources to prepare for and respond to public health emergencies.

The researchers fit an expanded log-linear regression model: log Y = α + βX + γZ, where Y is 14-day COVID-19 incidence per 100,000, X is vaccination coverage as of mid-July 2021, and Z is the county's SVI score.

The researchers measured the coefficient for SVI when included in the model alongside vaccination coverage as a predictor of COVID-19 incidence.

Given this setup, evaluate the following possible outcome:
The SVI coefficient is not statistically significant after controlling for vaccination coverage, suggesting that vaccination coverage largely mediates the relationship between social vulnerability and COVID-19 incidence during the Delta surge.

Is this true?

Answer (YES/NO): YES